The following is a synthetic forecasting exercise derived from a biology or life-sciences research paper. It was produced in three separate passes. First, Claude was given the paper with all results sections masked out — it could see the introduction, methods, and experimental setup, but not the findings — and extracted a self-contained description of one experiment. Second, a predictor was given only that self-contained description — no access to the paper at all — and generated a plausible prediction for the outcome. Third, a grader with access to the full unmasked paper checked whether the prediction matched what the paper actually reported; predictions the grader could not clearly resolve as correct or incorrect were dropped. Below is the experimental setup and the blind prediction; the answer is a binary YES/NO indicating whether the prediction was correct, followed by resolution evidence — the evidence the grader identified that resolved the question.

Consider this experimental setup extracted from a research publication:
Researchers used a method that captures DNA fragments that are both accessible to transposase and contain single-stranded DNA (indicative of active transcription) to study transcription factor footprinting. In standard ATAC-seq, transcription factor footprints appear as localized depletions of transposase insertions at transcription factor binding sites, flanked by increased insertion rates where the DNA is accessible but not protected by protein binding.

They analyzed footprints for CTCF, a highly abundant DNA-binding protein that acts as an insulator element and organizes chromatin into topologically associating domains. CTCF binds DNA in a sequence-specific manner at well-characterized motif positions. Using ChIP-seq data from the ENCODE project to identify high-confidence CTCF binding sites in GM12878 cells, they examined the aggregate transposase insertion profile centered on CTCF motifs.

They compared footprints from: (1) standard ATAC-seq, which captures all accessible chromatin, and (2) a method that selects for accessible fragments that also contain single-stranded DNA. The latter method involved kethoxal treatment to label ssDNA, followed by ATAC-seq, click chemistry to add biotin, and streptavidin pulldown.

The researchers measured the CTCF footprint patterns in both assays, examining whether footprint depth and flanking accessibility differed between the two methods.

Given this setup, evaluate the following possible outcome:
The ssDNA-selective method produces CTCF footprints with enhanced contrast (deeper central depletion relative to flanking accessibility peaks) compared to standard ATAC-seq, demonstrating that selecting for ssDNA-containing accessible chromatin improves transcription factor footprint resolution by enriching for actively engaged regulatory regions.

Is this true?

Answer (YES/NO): NO